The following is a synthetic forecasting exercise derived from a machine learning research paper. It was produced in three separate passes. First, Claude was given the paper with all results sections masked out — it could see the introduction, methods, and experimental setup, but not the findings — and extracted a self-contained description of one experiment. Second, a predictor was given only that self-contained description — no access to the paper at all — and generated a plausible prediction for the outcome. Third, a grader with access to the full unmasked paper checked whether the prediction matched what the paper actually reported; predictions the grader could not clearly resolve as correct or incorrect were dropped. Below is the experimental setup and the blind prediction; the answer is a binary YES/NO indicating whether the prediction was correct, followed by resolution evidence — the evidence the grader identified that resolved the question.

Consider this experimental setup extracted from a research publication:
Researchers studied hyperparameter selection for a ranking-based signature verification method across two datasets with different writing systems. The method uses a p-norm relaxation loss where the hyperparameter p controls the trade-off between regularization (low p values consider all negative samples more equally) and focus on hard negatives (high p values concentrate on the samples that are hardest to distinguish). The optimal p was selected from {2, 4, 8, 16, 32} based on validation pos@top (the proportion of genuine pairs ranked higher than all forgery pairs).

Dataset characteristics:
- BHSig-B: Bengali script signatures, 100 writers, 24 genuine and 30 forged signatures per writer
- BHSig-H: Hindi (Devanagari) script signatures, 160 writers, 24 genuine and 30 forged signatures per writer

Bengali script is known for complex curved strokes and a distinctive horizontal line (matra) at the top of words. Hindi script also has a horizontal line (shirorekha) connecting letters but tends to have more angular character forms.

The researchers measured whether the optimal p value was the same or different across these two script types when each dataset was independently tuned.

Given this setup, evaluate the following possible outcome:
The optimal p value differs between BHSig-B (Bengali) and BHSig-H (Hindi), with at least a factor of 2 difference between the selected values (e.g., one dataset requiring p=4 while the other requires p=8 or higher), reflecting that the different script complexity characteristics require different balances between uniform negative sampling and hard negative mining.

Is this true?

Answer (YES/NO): YES